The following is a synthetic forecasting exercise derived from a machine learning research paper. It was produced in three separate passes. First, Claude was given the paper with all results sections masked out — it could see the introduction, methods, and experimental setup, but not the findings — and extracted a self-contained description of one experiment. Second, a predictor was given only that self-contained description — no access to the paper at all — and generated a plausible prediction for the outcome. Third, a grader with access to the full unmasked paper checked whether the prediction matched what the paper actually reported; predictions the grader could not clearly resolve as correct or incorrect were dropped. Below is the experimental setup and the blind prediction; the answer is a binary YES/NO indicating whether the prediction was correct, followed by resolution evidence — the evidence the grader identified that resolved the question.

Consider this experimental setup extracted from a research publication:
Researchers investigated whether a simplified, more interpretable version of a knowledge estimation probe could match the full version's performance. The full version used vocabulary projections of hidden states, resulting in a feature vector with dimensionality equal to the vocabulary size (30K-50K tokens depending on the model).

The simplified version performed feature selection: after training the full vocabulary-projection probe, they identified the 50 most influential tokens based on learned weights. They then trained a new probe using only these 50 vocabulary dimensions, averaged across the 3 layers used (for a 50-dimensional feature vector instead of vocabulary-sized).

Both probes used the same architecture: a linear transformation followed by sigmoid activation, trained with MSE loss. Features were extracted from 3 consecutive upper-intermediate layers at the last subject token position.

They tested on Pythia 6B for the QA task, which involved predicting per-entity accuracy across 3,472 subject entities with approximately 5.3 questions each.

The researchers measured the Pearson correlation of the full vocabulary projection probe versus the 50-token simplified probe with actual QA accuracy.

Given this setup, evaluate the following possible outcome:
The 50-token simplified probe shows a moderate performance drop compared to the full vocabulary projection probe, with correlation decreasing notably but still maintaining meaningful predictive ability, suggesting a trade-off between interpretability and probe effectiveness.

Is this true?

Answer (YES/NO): NO